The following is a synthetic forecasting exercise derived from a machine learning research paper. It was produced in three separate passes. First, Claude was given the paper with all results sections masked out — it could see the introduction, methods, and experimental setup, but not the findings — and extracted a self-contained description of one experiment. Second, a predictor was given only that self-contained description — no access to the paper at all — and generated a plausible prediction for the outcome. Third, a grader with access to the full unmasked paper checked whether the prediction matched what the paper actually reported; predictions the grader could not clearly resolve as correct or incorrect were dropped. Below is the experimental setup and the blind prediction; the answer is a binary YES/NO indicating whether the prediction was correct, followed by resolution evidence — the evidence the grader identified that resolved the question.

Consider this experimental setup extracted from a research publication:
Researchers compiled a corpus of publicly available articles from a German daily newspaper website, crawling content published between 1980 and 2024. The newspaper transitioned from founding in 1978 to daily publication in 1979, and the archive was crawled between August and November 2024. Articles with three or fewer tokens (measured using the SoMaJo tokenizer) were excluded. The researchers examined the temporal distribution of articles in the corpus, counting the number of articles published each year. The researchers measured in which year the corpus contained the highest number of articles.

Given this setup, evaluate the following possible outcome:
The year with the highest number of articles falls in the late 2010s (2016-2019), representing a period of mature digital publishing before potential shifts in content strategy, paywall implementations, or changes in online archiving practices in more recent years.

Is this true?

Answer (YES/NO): NO